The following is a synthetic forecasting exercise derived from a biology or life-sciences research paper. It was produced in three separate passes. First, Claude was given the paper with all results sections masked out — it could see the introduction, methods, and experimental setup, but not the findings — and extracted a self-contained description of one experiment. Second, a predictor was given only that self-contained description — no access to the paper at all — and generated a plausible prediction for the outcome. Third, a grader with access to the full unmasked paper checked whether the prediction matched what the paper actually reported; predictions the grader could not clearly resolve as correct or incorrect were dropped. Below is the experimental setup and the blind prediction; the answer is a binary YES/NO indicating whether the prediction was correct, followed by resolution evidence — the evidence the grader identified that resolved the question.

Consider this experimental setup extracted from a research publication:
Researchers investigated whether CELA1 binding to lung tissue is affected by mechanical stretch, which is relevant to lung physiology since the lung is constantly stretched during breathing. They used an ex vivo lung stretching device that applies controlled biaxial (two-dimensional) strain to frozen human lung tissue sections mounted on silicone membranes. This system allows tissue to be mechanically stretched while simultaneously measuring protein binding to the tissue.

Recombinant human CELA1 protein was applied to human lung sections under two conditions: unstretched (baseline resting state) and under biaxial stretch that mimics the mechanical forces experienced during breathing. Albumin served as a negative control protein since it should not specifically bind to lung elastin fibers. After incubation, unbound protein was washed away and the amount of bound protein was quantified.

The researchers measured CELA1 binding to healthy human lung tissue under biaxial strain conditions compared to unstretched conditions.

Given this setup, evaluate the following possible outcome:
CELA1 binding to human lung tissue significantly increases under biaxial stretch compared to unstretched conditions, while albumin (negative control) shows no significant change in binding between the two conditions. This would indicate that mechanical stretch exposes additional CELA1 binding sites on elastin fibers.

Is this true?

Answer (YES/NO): YES